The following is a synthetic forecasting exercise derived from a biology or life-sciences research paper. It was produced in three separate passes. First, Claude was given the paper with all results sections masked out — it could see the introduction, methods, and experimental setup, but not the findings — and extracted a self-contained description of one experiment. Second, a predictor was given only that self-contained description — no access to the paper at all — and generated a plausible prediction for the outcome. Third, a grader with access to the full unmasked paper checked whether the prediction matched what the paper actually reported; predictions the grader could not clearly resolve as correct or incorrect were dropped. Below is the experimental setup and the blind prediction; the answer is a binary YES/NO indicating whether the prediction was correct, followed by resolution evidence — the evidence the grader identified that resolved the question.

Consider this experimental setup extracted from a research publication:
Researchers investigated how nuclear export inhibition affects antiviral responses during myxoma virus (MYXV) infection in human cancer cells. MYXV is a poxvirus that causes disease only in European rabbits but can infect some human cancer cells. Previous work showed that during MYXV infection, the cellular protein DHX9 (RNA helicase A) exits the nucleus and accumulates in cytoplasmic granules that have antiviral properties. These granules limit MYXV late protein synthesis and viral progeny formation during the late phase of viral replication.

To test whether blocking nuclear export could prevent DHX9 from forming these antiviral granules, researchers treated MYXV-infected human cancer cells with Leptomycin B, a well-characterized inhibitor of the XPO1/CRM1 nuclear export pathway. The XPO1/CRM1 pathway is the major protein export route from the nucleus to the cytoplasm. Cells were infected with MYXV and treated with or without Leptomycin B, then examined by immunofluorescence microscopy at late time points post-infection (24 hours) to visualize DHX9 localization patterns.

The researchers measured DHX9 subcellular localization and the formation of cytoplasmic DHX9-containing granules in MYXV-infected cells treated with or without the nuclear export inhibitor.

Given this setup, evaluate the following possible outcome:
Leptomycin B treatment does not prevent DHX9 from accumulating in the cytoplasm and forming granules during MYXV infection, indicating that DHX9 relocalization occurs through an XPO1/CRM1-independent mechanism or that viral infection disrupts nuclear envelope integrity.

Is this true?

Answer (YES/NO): NO